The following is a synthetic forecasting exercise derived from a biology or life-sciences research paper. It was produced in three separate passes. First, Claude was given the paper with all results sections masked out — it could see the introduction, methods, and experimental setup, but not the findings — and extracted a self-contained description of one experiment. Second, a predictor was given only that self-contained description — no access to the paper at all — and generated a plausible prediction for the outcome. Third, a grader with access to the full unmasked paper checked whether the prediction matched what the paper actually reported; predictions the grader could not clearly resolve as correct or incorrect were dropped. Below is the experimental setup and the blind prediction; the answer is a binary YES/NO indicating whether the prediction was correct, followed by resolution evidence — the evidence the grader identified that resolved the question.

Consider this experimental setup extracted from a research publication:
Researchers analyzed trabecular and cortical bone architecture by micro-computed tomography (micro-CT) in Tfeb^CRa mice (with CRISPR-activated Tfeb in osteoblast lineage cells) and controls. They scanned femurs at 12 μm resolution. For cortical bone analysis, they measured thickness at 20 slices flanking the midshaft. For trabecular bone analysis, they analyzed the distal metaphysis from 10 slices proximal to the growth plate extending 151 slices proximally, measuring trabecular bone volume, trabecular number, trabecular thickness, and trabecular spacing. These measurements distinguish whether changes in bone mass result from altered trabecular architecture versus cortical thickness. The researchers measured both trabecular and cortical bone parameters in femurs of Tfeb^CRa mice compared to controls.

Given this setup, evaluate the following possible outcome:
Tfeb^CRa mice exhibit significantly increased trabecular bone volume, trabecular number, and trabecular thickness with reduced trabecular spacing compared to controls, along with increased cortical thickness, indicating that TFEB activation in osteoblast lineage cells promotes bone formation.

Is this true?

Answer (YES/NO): NO